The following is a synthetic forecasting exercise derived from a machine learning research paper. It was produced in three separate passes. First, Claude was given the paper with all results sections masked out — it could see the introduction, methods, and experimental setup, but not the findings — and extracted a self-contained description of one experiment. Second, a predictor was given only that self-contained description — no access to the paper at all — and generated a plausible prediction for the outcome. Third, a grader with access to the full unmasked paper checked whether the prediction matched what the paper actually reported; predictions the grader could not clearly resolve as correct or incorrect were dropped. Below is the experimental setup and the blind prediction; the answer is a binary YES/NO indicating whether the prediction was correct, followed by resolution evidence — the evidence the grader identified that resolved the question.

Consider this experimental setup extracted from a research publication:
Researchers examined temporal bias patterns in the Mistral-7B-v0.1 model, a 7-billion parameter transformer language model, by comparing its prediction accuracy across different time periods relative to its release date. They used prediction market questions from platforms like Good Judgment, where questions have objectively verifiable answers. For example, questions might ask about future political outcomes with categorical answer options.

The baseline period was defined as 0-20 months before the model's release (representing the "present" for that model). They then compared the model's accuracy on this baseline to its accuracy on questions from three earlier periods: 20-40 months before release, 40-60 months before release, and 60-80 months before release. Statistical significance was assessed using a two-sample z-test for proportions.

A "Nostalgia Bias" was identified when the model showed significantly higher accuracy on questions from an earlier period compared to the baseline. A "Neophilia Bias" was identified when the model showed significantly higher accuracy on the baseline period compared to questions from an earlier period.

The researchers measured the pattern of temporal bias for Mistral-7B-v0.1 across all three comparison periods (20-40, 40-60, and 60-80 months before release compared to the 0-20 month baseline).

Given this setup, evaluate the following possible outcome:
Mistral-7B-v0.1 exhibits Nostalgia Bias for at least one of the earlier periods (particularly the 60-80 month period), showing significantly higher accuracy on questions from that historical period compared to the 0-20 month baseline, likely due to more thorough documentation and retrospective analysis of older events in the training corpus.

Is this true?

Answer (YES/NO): YES